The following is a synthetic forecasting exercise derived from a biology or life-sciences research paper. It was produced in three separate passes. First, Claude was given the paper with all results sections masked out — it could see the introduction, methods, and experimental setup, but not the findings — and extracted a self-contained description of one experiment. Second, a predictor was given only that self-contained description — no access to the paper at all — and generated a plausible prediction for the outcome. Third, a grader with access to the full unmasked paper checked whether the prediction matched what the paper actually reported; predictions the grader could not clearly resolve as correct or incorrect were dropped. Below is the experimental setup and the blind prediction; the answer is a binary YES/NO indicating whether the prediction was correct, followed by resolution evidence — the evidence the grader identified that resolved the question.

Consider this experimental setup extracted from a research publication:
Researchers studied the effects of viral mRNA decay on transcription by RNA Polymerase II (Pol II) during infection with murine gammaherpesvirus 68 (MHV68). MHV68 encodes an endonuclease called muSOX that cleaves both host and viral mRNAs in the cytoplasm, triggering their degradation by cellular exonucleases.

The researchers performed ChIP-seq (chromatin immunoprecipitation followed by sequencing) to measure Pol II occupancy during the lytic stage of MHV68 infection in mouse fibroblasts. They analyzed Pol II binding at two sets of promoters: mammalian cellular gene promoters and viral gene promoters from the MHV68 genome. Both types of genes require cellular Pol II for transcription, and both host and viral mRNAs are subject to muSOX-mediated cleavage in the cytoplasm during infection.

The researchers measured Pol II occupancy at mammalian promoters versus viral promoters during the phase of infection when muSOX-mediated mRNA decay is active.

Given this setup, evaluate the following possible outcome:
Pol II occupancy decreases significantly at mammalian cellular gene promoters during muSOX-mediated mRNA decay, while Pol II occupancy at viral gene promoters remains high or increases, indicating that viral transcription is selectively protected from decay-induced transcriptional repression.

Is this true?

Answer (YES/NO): YES